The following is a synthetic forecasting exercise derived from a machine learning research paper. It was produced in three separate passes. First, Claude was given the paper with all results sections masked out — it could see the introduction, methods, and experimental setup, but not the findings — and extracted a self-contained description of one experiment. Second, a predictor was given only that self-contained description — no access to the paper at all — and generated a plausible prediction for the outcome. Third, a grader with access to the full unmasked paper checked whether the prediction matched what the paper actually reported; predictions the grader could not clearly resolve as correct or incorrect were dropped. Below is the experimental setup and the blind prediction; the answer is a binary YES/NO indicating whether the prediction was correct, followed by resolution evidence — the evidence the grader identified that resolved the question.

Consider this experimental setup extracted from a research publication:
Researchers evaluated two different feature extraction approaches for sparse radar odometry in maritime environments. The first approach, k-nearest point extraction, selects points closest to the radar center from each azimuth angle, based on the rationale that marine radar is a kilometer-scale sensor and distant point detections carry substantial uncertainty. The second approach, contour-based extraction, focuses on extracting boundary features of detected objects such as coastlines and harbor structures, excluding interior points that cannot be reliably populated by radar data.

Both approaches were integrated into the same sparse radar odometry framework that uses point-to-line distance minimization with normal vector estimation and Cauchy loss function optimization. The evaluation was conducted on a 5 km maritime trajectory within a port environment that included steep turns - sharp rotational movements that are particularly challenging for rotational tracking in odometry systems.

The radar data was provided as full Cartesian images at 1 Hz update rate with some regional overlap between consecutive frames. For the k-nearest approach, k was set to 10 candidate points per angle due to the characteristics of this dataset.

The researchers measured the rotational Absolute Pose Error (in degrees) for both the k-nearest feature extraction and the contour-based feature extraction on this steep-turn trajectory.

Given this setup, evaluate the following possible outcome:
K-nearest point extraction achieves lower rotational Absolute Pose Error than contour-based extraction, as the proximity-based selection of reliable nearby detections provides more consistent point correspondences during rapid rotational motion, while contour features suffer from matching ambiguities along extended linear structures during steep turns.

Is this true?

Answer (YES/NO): YES